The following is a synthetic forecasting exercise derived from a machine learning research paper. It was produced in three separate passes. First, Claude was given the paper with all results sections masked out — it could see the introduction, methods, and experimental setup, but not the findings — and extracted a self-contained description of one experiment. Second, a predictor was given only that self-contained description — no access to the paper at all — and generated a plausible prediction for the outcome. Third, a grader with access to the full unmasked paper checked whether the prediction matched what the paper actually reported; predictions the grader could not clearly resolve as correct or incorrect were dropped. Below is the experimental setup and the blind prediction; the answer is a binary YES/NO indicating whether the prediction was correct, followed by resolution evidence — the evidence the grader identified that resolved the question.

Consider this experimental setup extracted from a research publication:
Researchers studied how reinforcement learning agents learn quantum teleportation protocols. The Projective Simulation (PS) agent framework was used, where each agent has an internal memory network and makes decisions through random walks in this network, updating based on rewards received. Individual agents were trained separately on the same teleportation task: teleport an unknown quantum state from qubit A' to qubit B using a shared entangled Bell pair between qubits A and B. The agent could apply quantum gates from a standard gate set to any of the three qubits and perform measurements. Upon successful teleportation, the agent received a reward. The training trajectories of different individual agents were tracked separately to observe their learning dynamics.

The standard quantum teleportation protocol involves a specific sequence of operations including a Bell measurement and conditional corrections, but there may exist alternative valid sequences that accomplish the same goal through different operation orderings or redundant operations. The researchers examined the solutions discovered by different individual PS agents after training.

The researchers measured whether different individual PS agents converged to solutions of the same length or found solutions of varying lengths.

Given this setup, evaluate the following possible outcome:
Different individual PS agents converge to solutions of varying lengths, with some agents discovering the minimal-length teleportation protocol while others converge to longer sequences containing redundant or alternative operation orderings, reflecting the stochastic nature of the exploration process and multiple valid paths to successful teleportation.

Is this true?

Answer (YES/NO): NO